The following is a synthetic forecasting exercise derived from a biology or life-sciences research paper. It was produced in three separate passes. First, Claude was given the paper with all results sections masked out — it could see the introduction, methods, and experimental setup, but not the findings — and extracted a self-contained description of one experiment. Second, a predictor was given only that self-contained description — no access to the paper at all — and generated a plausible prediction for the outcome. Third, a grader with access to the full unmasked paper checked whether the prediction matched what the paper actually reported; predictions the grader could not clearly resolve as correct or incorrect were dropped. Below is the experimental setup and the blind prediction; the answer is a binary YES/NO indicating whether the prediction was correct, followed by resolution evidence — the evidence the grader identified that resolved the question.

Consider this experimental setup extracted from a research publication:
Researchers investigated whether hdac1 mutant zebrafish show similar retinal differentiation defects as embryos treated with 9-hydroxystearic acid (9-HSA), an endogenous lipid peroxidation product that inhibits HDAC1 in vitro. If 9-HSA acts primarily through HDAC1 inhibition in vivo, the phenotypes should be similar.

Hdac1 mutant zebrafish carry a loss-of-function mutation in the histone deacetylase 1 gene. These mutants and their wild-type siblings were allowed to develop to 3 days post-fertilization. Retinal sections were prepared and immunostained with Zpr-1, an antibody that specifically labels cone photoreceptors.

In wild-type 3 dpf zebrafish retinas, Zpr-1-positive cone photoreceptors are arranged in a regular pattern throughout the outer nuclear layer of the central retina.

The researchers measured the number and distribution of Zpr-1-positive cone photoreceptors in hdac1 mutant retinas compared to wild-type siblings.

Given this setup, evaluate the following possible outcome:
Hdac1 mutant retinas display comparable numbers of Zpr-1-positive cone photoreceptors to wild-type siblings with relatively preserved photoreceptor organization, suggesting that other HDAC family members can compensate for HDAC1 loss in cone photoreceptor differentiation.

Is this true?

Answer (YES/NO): NO